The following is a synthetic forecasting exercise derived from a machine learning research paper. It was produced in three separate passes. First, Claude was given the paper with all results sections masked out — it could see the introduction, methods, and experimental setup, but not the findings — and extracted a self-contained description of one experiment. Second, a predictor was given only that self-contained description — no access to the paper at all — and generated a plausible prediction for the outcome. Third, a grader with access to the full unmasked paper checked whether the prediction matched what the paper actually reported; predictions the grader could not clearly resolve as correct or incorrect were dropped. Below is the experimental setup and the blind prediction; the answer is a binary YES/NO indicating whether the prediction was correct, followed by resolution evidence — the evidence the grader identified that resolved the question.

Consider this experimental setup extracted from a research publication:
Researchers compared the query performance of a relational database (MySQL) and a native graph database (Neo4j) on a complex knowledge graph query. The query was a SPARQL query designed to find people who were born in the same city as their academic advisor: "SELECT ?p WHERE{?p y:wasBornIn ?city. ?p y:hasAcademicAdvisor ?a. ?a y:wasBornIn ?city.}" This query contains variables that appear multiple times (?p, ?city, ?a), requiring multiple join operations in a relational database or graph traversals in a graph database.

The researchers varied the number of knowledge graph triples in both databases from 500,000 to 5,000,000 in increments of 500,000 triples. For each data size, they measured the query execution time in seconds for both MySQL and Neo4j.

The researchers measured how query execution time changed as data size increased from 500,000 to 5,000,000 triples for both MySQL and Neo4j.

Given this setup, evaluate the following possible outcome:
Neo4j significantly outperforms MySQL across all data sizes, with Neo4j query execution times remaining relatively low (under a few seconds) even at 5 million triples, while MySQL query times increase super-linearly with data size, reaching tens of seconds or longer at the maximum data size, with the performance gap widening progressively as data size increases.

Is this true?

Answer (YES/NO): NO